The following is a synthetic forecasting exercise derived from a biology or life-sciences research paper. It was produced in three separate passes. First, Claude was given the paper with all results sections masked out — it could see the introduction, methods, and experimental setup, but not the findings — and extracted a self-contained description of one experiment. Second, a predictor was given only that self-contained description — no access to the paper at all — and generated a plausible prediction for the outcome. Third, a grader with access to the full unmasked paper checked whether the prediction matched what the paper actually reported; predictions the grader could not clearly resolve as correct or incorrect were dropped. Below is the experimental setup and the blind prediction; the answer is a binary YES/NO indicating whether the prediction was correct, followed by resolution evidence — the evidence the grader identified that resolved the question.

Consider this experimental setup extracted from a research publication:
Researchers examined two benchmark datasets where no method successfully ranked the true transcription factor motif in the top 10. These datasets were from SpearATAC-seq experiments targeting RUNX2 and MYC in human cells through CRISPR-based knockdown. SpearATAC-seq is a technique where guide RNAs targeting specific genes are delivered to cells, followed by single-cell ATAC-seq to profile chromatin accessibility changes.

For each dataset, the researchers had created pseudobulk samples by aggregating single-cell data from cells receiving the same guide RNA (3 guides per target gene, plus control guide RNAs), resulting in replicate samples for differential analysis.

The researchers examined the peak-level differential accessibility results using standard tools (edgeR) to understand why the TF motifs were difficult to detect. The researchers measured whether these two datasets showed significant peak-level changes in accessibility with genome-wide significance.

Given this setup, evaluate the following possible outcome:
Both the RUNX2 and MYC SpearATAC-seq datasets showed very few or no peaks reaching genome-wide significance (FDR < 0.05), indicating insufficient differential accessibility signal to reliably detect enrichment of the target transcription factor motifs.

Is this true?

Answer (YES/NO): YES